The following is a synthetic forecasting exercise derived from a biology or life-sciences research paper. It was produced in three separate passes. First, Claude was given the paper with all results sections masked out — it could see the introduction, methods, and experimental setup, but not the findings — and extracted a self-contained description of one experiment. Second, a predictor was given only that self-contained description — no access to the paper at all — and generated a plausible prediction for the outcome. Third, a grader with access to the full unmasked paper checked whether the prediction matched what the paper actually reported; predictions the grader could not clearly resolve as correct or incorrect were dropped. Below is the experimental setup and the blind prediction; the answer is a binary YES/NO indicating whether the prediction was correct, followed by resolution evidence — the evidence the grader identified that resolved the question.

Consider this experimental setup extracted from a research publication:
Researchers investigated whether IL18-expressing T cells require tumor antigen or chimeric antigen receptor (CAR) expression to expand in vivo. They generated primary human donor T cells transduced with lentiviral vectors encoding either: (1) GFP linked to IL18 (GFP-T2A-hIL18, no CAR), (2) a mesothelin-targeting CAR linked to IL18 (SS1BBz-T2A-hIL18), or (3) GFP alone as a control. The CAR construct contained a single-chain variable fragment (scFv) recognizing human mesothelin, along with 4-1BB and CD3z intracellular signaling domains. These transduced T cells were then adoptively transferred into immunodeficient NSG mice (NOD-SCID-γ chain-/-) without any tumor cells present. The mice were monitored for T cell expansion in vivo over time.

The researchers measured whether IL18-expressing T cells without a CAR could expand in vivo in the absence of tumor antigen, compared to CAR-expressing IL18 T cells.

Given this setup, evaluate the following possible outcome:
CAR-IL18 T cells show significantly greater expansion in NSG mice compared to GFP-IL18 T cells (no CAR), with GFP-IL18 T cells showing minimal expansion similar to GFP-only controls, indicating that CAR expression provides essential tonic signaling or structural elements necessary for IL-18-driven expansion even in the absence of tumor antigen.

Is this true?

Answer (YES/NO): NO